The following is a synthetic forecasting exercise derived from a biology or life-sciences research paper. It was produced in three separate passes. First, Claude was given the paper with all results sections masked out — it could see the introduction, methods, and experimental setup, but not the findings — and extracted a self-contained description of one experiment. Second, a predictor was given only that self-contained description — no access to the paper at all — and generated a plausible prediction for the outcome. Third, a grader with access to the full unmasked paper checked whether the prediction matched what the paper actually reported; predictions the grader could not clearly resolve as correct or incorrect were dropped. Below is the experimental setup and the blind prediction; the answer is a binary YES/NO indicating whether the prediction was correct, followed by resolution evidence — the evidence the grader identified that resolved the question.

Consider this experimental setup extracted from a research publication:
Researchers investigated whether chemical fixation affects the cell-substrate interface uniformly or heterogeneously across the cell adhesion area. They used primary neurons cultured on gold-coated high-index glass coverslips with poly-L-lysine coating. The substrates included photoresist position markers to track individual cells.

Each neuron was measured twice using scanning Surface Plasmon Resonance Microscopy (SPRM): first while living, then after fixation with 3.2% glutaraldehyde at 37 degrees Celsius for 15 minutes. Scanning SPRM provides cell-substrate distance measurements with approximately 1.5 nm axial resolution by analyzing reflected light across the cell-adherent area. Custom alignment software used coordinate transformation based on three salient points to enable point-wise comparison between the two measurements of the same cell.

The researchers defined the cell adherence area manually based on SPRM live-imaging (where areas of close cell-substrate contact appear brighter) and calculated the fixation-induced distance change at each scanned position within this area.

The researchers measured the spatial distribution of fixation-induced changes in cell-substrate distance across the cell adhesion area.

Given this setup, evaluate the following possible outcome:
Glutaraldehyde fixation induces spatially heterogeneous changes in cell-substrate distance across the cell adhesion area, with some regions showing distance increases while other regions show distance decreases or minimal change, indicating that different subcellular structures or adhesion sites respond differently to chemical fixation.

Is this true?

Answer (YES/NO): YES